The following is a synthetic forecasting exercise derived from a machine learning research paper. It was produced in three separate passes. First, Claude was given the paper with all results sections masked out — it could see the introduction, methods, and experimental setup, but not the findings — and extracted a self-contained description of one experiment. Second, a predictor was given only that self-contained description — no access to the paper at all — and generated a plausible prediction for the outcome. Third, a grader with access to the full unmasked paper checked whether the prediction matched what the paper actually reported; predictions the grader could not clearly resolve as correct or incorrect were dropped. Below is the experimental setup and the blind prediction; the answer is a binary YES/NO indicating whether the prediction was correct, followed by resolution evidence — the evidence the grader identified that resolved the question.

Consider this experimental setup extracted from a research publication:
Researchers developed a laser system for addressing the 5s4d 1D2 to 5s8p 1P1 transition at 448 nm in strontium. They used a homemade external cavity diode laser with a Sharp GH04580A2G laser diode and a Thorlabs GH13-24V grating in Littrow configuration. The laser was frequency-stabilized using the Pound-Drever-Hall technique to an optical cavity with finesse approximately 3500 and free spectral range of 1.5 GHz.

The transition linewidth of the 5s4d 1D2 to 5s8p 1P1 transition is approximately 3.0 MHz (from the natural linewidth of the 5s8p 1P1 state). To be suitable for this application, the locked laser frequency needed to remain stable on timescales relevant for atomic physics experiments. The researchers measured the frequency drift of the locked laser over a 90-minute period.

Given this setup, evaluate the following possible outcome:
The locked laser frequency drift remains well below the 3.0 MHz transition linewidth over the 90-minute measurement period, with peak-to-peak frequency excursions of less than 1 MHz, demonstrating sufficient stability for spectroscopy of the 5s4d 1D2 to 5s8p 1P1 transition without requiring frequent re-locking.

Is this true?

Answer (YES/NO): YES